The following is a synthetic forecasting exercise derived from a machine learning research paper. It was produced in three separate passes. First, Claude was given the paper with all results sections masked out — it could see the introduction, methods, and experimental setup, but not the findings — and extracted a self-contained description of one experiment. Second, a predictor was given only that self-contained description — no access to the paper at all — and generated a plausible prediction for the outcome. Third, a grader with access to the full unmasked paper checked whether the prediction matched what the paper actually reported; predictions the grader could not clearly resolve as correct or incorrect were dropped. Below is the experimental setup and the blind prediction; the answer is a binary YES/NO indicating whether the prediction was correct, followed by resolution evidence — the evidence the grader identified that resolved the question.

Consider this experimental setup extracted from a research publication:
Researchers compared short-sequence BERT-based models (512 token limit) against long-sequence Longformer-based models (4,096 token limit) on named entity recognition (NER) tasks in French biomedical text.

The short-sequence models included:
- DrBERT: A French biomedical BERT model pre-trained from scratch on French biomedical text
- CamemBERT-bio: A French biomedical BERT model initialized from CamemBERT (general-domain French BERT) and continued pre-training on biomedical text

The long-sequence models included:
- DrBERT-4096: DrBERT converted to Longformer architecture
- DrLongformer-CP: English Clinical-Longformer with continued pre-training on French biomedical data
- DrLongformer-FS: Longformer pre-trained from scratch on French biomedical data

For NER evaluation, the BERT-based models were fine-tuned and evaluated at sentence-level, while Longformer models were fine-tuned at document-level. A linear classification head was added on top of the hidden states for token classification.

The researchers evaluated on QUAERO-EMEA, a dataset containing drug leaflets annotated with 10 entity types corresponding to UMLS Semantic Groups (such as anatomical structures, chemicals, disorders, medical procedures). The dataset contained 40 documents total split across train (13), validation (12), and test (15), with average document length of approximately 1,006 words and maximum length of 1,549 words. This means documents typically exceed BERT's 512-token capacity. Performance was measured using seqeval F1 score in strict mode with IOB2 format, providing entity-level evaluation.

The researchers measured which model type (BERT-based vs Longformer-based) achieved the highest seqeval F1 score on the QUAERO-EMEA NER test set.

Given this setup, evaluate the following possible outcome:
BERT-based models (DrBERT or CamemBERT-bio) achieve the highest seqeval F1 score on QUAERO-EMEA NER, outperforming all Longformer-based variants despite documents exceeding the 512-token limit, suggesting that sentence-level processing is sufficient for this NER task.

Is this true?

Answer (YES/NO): YES